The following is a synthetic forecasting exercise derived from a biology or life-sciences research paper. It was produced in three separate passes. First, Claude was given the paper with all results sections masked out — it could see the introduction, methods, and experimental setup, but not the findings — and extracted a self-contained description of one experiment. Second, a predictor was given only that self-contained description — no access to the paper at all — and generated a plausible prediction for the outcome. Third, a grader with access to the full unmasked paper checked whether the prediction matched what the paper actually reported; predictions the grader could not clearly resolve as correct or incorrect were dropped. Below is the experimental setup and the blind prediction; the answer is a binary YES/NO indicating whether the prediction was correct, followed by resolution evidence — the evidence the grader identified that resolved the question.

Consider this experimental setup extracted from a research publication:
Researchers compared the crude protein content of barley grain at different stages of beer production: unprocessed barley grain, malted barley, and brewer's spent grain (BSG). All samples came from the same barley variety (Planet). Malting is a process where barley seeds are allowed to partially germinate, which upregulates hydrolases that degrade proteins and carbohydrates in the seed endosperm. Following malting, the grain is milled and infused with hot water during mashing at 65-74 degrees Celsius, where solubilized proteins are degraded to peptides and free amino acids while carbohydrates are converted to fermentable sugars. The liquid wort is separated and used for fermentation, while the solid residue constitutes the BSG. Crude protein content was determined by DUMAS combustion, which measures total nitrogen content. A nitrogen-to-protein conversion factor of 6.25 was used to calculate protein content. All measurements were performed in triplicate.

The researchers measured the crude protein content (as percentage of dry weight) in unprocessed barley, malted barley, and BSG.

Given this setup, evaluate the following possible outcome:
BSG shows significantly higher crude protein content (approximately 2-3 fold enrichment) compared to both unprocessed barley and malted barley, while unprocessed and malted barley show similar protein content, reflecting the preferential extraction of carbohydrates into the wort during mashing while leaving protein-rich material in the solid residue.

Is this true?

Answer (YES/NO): NO